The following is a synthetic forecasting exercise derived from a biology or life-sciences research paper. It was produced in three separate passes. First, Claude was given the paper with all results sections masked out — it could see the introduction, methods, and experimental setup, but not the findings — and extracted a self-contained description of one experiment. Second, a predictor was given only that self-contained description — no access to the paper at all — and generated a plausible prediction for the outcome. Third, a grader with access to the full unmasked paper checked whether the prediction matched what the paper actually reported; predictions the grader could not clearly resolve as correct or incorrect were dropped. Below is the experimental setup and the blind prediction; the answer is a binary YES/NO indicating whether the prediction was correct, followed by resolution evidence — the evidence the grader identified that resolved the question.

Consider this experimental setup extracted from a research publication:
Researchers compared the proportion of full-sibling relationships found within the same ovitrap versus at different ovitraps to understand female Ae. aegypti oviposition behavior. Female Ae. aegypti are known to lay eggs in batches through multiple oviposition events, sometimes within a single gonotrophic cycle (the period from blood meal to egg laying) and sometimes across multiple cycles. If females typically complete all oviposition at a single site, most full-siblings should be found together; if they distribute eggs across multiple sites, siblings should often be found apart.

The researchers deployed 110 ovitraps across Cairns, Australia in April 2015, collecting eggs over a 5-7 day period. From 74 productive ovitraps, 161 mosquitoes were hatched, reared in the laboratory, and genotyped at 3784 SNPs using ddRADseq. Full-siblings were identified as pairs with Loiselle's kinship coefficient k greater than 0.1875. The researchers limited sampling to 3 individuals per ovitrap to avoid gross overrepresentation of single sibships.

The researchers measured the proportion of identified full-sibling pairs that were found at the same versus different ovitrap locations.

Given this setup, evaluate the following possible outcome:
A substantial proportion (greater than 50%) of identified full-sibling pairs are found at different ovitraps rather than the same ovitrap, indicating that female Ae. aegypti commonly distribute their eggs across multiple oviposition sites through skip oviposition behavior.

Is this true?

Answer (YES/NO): NO